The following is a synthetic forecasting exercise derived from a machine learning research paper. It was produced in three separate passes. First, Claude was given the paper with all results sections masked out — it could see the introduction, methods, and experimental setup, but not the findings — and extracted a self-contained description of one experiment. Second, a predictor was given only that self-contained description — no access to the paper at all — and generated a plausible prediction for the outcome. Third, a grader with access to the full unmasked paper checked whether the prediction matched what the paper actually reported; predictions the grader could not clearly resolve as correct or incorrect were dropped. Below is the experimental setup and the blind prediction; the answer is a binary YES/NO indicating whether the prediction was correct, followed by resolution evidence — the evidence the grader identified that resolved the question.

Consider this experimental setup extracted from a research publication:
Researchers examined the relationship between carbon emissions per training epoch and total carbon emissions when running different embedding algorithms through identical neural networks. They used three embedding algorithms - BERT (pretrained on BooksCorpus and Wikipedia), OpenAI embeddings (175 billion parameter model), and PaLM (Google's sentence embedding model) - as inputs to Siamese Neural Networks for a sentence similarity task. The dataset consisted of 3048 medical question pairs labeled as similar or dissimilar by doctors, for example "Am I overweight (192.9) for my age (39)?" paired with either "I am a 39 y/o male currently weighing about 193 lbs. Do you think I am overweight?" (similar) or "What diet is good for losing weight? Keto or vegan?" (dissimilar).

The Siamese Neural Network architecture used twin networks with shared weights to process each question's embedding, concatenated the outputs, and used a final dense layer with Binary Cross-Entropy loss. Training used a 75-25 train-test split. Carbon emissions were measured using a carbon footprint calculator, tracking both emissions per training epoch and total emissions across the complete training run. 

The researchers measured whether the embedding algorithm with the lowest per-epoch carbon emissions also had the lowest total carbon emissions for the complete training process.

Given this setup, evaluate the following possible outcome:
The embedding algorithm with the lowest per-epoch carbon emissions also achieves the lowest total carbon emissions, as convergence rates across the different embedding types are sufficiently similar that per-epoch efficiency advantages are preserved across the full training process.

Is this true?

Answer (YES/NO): NO